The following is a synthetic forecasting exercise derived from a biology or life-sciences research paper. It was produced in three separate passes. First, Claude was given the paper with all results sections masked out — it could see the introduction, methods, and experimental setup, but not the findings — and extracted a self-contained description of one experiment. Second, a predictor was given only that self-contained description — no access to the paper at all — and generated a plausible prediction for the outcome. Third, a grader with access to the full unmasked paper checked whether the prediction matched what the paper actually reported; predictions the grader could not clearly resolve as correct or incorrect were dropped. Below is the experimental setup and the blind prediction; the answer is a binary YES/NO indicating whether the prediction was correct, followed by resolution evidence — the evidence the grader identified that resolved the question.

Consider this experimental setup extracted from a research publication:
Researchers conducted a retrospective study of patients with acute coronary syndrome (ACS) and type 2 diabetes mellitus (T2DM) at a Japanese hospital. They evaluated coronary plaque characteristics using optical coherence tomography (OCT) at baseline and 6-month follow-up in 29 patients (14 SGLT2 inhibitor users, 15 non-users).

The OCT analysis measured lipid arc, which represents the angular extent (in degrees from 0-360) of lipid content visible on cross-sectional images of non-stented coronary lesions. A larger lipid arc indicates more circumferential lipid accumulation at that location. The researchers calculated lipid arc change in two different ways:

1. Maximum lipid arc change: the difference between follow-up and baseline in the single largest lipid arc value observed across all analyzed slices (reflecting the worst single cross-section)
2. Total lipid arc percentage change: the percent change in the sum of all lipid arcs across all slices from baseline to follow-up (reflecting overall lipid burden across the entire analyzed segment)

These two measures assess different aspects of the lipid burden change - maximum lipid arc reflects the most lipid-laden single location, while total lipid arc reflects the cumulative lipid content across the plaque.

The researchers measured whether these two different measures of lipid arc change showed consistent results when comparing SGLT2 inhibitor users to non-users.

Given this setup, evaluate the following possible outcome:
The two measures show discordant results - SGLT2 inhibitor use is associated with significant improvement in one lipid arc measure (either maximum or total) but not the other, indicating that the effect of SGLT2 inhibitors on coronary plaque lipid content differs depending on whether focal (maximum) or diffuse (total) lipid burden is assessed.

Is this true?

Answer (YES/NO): NO